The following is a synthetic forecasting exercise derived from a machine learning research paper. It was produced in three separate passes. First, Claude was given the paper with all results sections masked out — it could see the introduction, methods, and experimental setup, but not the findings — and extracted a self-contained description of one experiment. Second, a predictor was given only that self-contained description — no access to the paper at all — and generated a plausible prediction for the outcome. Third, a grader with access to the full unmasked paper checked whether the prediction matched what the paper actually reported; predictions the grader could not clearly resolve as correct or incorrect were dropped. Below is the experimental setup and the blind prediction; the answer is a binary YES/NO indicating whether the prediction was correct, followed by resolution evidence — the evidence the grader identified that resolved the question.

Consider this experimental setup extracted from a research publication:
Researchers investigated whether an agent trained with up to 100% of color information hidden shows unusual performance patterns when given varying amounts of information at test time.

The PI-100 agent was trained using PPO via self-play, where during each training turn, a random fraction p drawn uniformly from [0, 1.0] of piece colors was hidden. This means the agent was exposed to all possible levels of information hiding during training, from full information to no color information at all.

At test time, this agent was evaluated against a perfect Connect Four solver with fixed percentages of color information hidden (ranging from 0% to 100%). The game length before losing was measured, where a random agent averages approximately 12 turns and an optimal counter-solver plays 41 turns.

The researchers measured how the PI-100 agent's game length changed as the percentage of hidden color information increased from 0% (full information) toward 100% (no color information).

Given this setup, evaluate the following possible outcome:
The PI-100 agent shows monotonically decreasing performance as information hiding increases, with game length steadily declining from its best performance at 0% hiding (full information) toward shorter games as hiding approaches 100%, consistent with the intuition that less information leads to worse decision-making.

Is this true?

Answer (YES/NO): NO